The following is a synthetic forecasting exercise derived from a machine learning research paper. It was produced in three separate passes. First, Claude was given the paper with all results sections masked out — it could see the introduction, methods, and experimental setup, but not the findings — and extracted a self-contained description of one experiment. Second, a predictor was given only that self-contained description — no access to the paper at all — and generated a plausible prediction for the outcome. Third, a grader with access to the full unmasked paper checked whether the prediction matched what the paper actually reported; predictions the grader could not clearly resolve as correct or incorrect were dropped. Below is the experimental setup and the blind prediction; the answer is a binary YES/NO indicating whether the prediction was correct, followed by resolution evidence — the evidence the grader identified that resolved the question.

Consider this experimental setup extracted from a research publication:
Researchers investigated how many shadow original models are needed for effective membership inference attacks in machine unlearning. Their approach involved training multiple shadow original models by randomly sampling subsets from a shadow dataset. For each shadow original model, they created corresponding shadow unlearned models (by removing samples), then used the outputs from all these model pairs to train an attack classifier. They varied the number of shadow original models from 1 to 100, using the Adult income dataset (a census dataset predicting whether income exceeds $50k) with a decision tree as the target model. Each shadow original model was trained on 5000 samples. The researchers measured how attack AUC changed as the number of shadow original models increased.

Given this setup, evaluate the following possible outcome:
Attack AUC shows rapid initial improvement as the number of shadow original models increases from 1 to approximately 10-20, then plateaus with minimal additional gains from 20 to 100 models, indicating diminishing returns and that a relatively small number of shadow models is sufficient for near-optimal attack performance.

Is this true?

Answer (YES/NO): NO